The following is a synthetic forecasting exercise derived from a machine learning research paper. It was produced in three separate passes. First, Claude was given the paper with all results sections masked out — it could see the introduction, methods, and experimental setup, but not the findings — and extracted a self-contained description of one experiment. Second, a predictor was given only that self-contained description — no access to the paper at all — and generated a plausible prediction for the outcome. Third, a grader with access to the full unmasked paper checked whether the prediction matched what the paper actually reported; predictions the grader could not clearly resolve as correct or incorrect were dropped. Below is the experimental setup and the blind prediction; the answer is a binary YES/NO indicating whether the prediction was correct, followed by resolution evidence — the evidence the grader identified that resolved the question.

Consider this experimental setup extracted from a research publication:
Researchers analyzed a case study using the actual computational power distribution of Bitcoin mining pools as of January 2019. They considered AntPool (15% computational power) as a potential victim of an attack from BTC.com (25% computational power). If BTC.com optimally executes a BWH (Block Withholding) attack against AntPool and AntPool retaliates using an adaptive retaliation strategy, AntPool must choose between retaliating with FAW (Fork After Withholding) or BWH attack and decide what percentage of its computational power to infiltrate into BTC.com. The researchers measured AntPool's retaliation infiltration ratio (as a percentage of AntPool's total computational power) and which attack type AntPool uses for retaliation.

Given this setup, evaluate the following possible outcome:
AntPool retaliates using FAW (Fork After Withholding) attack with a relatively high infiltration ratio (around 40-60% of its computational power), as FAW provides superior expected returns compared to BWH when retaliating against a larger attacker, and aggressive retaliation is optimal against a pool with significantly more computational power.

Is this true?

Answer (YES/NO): YES